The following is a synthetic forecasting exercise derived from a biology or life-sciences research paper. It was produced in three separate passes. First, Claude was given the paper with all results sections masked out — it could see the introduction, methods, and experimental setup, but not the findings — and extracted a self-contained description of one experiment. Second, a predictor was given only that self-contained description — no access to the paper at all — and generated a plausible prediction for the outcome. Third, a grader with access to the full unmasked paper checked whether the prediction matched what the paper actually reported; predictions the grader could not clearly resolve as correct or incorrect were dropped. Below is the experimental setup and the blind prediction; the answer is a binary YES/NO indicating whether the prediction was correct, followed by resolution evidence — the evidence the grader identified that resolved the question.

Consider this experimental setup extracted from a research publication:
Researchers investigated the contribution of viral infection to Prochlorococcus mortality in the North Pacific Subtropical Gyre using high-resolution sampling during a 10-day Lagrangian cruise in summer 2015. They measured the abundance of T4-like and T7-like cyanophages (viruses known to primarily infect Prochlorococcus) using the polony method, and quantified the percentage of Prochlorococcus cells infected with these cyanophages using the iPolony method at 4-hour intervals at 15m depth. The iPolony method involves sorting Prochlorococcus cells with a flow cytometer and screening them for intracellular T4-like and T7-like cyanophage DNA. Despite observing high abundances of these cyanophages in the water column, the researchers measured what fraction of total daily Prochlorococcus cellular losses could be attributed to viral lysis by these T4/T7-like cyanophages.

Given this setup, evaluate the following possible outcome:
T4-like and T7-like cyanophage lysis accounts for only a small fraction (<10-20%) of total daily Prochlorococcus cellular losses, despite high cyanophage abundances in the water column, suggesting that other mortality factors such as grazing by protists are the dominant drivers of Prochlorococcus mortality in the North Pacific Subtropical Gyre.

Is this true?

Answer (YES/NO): YES